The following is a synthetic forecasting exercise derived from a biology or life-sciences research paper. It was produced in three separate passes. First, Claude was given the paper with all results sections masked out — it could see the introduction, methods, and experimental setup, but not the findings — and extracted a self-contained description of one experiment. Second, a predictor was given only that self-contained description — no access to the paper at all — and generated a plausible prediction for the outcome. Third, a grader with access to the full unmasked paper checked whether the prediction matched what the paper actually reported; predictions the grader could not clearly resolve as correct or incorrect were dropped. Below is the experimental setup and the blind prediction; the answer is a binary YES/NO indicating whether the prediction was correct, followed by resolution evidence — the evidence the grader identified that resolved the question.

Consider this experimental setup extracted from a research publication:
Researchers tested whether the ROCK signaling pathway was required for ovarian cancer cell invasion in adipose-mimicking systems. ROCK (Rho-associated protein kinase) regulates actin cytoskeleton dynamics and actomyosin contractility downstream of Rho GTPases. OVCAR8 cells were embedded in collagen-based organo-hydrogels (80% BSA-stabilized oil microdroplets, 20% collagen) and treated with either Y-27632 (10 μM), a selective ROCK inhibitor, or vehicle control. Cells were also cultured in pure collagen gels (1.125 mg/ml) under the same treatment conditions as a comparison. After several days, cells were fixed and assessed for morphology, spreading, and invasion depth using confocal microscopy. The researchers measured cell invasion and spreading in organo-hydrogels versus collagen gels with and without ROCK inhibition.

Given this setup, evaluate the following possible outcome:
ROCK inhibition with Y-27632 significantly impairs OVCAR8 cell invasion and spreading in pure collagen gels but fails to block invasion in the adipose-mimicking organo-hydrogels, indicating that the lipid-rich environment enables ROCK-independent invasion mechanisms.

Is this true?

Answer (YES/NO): NO